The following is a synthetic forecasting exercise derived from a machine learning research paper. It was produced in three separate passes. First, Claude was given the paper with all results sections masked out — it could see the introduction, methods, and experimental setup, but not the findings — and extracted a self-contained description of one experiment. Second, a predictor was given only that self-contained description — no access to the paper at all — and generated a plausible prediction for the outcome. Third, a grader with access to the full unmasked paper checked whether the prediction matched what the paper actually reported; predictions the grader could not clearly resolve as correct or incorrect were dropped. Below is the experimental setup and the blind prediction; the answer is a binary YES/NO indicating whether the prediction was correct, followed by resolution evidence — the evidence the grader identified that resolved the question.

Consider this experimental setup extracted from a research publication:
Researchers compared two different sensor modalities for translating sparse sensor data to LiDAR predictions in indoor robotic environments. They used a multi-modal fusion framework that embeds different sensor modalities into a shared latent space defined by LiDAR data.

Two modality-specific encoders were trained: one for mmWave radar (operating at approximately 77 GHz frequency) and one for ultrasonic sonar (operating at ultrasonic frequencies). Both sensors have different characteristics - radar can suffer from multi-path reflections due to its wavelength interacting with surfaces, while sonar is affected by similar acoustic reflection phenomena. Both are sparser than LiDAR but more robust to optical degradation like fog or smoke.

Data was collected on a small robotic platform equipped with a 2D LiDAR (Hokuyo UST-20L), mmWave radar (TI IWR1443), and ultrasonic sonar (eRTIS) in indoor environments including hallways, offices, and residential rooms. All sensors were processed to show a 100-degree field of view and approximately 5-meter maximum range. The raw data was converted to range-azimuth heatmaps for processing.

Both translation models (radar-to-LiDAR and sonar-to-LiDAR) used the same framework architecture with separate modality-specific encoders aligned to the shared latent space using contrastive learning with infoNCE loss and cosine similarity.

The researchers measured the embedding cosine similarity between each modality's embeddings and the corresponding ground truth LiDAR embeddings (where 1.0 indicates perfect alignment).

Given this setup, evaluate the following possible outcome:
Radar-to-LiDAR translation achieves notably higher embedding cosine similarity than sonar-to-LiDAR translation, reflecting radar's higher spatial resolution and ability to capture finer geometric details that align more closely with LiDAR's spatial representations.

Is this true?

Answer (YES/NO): YES